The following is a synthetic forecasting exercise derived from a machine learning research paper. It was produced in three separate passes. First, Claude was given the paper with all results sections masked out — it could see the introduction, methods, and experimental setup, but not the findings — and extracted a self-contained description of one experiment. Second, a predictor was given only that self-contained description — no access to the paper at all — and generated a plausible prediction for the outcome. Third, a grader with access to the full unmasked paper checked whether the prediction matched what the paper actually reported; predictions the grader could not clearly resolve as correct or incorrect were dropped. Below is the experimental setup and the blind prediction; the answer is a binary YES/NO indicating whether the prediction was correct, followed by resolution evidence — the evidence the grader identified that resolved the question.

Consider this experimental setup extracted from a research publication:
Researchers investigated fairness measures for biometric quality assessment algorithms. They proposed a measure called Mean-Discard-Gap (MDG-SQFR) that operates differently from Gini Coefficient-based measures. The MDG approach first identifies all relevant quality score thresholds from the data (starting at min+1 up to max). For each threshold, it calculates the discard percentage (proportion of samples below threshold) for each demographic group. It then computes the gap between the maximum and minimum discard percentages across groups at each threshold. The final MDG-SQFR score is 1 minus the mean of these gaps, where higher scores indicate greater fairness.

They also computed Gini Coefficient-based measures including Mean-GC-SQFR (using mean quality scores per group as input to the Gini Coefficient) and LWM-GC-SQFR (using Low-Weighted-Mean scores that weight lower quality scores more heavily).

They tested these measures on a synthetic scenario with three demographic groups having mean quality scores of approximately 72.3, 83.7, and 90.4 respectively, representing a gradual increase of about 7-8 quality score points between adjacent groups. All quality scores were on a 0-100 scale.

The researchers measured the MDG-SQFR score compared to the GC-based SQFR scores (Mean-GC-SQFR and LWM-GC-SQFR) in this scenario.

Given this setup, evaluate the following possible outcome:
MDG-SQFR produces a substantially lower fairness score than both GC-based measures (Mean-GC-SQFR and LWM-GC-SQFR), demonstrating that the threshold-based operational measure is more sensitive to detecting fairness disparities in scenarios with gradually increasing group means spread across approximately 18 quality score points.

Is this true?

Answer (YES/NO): YES